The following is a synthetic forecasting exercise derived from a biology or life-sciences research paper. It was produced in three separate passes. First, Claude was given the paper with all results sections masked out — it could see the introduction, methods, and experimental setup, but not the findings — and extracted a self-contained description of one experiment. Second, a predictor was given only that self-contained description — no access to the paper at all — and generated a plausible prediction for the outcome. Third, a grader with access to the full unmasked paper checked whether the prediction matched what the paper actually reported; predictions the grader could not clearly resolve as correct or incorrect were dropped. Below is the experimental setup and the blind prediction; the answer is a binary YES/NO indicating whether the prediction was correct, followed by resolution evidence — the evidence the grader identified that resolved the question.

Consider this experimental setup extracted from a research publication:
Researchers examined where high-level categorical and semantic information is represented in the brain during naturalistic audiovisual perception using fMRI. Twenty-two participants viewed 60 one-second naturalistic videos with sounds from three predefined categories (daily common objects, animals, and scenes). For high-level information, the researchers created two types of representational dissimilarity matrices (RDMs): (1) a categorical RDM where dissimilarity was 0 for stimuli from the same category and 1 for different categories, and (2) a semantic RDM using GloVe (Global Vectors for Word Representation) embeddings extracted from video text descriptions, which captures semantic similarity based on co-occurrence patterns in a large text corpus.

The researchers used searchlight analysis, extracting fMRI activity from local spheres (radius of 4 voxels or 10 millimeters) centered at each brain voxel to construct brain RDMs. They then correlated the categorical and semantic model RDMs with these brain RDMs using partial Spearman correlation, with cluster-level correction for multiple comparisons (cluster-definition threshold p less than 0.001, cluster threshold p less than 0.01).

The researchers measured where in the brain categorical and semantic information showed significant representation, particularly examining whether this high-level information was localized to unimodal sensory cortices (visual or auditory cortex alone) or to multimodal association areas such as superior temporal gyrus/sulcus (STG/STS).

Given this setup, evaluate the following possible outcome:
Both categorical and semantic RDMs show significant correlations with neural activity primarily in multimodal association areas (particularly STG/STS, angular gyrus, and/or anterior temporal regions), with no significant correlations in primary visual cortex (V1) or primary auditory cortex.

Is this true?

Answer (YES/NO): NO